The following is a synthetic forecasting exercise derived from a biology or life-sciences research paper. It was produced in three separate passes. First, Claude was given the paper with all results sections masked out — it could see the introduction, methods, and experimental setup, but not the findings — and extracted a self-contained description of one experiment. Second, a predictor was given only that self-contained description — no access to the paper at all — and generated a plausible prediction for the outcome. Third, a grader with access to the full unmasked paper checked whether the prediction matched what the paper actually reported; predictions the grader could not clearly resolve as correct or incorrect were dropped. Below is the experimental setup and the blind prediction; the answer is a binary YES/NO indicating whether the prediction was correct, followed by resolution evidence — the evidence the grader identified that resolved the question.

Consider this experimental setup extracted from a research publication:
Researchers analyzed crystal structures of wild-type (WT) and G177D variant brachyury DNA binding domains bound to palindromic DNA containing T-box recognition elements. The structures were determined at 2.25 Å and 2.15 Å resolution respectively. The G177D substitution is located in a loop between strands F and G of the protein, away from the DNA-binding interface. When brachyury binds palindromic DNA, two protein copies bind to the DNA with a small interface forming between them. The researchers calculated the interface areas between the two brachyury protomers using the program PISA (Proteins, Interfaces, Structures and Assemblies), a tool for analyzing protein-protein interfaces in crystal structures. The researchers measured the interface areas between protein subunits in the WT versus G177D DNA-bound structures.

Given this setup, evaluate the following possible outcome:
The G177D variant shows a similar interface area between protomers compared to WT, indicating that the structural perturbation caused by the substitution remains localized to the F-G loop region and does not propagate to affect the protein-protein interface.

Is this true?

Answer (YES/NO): YES